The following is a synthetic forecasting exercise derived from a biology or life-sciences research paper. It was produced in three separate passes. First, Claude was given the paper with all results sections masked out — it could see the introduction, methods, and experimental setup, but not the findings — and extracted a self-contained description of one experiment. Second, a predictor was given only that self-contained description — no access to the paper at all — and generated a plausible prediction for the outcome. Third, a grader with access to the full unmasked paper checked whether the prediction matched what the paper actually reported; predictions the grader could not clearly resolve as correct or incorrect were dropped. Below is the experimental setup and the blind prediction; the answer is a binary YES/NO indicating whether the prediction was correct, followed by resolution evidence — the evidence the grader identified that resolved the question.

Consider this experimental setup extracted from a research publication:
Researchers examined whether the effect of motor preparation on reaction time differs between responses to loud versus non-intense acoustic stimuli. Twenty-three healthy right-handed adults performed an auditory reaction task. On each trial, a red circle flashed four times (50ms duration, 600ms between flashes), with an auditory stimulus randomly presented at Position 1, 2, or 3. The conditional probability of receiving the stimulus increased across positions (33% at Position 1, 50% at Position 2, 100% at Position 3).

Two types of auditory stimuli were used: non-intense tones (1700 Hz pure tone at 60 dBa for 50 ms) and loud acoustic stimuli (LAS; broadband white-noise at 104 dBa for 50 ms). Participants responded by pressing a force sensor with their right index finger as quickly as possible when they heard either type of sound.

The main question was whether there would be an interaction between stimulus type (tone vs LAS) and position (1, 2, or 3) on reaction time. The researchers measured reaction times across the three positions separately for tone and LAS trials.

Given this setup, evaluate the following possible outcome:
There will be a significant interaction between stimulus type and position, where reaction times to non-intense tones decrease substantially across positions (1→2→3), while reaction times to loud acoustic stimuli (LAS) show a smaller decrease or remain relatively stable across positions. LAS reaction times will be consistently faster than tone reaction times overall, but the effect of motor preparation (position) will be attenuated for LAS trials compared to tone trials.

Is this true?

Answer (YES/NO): NO